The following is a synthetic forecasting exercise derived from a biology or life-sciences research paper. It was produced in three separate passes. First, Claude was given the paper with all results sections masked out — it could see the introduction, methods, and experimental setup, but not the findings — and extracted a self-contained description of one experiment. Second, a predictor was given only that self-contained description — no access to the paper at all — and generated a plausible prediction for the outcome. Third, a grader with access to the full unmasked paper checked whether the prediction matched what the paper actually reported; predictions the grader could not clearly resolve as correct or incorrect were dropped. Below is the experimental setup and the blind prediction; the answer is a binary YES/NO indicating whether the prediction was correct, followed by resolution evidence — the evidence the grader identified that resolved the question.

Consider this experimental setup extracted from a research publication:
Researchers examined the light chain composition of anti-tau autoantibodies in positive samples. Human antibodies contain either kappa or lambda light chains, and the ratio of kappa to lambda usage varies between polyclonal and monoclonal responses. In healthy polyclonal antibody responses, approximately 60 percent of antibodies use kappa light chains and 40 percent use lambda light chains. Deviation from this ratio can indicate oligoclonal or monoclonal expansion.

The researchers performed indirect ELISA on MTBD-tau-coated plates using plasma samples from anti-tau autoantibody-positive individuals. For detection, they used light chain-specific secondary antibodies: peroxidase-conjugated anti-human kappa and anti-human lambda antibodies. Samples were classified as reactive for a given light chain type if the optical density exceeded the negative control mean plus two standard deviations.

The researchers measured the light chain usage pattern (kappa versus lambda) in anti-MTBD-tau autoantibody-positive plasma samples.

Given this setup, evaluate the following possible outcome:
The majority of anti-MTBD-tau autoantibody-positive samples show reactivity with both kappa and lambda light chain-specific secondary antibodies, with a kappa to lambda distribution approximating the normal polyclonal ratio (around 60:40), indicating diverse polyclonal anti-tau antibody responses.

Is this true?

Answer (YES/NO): NO